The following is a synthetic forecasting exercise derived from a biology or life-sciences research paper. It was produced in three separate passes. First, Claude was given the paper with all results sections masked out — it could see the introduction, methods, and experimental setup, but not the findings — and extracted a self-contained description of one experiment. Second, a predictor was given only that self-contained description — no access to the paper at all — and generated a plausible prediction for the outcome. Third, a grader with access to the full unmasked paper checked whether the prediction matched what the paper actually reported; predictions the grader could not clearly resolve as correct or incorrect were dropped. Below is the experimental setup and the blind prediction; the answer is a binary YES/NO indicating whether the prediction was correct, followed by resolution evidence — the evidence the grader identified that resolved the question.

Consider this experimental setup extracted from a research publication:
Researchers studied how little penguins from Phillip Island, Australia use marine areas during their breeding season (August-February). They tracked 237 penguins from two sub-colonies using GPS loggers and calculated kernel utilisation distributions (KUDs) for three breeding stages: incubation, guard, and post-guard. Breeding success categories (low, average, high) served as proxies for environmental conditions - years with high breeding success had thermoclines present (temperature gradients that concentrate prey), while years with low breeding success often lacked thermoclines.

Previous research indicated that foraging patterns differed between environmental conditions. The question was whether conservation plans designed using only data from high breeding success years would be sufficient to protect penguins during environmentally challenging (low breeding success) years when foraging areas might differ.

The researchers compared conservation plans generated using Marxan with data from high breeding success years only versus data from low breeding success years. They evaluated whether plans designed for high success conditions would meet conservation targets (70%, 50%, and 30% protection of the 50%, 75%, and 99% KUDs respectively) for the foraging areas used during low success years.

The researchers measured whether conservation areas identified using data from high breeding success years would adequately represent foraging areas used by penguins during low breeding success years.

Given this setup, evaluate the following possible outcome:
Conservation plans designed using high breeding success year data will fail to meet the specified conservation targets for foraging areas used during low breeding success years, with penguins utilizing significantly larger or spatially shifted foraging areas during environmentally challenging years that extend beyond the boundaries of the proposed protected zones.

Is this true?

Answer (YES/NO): YES